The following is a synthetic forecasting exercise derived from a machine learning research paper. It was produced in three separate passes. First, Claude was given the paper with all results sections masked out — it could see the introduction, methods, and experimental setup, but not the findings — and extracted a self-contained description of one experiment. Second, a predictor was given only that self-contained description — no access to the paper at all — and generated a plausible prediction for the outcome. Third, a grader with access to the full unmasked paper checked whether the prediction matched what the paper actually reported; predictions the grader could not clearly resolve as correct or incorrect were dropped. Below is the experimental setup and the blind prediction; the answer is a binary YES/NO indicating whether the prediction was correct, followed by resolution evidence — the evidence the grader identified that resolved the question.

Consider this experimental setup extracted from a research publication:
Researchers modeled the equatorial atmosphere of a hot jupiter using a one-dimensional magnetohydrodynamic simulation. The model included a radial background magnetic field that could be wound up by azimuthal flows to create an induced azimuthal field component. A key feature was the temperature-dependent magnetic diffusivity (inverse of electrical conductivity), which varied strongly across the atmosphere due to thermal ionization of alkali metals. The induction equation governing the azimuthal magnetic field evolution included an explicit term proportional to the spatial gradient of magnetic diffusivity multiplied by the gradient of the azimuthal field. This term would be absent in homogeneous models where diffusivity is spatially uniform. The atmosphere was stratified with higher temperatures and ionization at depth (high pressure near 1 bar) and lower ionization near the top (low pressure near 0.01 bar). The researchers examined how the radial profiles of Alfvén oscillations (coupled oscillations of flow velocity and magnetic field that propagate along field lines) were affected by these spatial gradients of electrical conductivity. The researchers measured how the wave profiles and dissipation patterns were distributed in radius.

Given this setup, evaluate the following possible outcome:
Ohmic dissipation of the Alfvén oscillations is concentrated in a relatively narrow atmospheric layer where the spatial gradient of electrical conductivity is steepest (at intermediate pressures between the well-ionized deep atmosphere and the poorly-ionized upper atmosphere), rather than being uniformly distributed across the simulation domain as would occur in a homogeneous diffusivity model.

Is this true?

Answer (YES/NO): NO